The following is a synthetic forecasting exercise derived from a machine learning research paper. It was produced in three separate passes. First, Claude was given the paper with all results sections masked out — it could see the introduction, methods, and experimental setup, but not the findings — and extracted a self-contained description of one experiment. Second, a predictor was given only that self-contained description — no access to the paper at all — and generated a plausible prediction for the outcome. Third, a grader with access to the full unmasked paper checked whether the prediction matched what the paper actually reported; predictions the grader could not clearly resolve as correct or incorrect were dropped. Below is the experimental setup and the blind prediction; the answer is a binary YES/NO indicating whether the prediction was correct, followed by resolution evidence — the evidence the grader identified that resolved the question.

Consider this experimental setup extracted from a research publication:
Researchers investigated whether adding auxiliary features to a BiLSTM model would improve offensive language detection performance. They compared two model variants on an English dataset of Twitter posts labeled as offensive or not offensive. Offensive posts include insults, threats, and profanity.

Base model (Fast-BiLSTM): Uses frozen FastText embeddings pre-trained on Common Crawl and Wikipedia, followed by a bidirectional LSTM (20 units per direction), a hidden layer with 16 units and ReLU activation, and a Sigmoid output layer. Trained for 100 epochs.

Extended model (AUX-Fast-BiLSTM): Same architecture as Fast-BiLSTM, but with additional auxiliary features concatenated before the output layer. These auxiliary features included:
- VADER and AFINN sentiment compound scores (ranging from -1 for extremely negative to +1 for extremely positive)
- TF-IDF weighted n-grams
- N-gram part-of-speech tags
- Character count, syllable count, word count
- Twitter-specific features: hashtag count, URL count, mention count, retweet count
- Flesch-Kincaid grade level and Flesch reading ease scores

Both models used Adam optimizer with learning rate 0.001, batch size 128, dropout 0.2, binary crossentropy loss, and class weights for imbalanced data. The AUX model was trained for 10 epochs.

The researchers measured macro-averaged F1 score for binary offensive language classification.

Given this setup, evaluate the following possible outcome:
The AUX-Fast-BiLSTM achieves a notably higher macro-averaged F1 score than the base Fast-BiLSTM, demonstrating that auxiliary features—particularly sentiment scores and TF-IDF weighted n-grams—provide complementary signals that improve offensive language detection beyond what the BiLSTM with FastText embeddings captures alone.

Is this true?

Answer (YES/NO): NO